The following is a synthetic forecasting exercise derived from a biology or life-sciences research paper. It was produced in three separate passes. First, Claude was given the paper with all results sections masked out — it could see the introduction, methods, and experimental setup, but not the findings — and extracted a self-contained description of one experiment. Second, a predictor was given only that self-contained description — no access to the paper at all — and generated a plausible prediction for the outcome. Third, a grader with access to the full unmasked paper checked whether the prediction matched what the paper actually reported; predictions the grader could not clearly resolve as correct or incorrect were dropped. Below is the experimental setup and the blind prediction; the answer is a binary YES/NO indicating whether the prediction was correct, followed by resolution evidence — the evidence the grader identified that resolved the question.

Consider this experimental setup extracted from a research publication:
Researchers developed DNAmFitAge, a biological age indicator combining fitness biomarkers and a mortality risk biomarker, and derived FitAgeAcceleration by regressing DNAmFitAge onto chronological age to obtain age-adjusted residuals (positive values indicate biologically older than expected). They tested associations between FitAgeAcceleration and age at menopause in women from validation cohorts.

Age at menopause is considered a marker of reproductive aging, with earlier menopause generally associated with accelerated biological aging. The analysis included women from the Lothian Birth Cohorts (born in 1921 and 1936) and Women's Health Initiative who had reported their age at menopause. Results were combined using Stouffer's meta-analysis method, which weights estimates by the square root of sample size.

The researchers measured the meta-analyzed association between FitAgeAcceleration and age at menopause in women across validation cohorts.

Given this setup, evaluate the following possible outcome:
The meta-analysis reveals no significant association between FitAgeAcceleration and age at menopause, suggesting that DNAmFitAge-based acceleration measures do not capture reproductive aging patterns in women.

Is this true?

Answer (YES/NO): NO